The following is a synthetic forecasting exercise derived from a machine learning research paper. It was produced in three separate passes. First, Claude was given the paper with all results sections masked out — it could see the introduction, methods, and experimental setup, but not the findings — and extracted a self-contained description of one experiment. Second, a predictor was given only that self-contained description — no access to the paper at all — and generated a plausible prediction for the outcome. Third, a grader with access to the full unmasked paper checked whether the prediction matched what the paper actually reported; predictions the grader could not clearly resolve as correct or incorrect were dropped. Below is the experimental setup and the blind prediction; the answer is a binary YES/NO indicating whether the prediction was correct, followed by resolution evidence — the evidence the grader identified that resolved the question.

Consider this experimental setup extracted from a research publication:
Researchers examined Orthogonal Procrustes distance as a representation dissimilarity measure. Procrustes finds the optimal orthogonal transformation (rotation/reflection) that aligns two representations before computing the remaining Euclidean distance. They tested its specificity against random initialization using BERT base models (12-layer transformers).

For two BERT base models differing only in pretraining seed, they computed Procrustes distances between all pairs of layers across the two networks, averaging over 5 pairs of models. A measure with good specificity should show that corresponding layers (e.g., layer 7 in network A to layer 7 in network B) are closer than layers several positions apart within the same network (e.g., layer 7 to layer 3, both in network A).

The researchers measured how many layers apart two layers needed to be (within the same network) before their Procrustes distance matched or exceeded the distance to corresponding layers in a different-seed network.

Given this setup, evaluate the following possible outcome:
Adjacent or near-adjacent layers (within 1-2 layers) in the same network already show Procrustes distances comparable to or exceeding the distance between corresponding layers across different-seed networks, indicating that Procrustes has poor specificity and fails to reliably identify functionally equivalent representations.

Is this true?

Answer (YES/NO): NO